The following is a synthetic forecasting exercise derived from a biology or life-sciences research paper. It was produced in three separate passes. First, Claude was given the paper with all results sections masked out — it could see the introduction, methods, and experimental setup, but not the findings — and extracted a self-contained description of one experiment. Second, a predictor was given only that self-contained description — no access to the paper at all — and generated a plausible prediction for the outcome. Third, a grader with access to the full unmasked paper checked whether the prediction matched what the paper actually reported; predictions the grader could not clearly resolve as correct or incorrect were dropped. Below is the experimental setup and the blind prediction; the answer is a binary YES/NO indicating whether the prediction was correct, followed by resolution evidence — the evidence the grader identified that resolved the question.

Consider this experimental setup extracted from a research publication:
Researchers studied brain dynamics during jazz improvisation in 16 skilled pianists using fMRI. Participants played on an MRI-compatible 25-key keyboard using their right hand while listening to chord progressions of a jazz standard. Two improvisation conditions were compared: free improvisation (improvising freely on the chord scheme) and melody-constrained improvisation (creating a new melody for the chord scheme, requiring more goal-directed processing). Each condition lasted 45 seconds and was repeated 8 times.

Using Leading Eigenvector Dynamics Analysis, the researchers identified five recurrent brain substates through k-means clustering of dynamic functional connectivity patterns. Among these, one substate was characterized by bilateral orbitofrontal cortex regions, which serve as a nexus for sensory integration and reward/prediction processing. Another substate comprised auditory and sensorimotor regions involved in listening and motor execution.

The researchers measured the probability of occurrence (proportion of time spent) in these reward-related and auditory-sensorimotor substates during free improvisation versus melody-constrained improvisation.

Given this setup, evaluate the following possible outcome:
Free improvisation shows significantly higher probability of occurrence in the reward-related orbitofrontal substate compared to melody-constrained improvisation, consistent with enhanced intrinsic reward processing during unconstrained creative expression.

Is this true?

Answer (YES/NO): NO